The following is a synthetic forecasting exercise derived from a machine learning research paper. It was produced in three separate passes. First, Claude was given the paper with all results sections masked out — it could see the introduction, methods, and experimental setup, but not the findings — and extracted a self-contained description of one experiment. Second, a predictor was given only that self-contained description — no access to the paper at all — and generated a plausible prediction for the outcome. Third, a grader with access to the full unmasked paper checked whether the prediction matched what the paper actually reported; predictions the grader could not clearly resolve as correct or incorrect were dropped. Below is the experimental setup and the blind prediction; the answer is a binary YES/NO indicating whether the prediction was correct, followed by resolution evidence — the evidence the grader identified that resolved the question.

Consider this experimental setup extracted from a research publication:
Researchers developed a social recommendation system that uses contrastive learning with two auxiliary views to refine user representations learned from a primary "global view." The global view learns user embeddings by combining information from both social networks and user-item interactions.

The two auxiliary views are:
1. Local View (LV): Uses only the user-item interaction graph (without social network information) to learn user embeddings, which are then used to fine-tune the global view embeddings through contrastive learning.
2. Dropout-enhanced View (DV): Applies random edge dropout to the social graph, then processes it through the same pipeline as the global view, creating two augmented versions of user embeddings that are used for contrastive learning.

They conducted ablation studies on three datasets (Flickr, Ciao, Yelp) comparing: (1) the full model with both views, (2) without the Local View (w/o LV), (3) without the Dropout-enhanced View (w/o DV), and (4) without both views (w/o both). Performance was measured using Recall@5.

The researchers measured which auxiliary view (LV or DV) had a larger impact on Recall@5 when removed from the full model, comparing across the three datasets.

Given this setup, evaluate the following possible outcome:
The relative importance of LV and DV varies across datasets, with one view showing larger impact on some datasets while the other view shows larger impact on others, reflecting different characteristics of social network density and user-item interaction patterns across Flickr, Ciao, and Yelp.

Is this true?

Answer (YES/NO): YES